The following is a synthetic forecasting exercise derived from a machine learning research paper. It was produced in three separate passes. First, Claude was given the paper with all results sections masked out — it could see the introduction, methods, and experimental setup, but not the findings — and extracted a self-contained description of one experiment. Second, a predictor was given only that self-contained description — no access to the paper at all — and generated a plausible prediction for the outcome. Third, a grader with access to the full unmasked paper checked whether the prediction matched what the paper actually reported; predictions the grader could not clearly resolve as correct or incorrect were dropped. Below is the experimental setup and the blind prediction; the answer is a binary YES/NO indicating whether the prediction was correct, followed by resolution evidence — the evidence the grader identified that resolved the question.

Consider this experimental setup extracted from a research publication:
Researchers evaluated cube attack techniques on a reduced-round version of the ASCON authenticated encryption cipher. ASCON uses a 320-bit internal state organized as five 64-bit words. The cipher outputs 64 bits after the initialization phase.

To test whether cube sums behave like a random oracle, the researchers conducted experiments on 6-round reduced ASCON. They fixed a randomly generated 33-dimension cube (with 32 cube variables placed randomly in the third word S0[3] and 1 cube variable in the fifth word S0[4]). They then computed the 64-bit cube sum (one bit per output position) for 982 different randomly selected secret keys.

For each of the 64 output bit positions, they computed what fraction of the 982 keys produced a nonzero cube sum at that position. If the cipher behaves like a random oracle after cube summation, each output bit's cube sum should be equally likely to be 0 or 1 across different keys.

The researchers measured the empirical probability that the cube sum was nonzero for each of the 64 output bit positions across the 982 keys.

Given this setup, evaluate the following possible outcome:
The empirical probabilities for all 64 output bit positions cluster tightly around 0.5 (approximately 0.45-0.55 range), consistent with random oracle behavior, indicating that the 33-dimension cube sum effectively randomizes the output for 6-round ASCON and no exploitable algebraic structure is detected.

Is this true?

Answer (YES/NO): YES